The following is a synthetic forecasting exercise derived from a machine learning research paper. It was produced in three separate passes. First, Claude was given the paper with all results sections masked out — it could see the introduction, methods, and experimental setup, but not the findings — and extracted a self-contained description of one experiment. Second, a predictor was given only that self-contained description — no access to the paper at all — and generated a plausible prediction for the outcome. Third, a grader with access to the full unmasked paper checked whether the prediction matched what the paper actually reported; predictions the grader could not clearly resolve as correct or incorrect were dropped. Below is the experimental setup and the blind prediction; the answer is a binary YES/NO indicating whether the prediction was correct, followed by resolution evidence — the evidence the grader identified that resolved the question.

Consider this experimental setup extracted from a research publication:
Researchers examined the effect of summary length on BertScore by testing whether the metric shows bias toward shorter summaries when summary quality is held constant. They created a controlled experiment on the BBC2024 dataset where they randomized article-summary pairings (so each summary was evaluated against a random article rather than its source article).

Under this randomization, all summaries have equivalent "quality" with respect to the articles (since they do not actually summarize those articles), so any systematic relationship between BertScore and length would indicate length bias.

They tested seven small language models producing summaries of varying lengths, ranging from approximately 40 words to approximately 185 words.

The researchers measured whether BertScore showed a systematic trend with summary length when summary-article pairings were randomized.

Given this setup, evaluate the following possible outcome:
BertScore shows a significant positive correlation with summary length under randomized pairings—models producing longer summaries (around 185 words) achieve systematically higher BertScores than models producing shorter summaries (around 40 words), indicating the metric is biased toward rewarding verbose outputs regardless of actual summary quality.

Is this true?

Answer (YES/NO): NO